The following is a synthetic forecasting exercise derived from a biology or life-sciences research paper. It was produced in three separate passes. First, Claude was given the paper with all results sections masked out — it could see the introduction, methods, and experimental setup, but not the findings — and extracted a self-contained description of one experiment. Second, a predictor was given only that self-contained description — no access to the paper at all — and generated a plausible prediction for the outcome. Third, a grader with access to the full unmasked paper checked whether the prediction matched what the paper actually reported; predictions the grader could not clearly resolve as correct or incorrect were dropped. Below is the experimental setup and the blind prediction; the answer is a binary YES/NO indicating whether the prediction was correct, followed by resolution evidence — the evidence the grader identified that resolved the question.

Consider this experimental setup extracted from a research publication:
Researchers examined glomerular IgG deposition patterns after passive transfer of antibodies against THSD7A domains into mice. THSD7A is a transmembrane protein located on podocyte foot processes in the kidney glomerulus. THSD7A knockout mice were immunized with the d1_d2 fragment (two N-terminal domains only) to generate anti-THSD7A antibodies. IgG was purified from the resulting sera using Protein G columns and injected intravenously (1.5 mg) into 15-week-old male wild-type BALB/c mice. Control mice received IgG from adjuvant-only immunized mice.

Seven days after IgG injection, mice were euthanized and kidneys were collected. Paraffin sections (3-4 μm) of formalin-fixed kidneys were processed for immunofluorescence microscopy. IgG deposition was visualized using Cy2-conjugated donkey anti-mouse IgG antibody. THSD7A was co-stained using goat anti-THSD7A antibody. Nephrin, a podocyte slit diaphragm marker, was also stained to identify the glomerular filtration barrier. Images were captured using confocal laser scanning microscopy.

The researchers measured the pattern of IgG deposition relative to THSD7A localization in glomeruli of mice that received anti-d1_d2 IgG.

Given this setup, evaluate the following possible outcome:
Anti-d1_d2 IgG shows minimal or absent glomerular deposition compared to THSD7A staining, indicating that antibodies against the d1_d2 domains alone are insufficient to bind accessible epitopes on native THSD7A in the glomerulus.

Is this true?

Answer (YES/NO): NO